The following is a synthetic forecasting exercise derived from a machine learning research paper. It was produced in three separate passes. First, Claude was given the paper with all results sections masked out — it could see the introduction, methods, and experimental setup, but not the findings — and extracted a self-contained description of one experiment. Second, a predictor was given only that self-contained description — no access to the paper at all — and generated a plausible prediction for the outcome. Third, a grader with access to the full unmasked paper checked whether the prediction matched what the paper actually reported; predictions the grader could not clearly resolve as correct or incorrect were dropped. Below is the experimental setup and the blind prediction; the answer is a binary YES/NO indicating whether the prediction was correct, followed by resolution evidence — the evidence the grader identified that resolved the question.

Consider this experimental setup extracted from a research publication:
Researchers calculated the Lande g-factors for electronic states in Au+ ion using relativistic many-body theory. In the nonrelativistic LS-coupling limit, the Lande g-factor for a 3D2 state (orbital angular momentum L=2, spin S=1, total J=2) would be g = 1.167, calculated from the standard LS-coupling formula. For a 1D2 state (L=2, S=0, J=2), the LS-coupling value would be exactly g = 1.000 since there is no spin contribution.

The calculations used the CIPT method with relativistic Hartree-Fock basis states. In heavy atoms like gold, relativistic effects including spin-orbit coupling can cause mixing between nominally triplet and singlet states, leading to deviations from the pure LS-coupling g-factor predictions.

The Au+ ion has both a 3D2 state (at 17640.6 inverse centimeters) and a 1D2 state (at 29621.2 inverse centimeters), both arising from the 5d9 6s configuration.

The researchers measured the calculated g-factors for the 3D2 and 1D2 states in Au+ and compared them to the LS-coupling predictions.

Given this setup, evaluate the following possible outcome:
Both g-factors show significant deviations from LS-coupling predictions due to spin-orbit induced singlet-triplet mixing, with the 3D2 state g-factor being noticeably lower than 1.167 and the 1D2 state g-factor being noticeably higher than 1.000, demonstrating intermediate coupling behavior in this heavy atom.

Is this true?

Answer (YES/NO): YES